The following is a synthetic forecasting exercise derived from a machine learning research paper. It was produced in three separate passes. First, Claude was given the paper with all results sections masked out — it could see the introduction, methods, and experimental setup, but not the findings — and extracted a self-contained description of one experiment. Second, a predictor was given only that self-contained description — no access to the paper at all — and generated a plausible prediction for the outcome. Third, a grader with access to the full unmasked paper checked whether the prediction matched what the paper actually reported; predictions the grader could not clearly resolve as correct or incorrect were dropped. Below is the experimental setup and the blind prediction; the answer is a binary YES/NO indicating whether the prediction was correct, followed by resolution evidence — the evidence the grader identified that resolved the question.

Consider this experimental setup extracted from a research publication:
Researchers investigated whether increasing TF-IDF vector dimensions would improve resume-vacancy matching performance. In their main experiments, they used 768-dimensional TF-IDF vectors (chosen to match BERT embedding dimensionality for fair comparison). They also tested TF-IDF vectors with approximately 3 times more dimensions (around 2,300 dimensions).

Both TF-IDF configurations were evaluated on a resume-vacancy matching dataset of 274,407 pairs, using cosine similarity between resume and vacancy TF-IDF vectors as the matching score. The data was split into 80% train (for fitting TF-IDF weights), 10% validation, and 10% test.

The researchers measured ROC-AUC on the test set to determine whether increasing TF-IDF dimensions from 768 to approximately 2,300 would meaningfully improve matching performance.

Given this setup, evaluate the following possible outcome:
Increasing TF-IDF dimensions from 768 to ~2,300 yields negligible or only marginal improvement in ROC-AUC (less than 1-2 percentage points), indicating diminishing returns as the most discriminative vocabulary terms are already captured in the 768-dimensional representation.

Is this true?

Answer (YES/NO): YES